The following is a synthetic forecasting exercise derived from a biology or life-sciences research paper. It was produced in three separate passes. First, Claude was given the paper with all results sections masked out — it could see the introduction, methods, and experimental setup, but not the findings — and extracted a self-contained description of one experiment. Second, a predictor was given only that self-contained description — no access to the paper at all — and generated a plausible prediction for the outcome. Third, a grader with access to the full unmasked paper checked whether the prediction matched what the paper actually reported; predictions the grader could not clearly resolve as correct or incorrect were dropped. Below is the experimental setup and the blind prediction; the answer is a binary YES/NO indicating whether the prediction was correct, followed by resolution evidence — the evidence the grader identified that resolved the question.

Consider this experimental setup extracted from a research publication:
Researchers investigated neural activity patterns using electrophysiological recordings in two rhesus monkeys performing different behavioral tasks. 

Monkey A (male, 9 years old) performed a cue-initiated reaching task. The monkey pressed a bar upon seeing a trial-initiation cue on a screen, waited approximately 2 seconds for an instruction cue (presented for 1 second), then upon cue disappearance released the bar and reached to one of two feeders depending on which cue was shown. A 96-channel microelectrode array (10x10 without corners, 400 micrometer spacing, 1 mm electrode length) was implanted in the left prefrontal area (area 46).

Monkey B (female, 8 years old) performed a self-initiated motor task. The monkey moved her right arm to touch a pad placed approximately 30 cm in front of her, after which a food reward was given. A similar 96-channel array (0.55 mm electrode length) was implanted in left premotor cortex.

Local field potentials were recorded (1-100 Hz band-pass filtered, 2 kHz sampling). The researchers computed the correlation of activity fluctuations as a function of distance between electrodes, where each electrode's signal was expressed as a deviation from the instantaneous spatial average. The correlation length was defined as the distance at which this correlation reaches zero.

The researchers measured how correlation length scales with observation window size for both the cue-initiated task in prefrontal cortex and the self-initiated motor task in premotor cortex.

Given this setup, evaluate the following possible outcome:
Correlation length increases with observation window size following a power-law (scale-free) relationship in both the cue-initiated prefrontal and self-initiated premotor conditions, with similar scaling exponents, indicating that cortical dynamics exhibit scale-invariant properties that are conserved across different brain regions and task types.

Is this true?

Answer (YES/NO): YES